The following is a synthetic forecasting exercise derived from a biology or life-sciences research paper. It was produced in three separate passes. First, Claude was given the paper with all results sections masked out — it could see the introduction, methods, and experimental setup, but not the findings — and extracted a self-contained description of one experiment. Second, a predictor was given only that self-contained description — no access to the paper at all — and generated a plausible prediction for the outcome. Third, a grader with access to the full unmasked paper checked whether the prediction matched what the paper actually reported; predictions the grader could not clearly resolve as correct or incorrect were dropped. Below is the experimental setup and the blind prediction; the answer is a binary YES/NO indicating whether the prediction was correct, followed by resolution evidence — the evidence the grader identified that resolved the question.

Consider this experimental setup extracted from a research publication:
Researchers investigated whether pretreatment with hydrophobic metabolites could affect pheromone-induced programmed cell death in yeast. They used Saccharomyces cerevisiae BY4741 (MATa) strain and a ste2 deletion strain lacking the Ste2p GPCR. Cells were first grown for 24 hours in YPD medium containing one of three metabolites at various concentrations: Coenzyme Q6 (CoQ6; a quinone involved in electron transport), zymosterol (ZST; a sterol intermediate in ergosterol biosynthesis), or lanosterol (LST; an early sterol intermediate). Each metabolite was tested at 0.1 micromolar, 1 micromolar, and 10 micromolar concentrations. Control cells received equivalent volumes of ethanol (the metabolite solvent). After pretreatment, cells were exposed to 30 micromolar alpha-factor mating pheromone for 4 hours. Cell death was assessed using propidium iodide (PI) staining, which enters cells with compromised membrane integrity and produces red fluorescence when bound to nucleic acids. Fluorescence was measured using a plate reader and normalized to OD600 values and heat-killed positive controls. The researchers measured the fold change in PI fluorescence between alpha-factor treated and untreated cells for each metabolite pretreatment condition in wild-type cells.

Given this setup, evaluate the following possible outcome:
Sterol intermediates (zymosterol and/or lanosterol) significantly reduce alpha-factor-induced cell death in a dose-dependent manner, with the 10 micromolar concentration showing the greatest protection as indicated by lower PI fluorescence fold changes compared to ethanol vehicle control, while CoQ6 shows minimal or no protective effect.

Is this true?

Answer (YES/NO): NO